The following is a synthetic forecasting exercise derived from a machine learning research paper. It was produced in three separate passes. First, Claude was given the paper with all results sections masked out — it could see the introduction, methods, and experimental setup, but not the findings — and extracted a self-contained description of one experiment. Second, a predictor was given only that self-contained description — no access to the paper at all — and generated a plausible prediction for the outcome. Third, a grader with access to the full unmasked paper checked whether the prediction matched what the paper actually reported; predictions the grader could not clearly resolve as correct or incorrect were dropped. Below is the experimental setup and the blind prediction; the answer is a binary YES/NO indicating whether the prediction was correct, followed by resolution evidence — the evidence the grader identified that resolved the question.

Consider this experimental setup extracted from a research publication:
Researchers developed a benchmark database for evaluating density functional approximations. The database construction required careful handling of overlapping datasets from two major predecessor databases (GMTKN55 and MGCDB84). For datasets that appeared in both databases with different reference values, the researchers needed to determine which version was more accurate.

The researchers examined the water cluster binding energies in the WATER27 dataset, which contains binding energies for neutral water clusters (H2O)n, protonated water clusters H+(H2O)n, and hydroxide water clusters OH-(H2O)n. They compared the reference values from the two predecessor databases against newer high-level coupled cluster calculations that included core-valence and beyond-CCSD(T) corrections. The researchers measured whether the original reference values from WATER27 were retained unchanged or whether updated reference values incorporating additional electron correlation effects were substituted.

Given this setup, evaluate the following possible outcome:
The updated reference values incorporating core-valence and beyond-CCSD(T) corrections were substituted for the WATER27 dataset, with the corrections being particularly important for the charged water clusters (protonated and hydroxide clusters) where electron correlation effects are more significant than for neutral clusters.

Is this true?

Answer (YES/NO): NO